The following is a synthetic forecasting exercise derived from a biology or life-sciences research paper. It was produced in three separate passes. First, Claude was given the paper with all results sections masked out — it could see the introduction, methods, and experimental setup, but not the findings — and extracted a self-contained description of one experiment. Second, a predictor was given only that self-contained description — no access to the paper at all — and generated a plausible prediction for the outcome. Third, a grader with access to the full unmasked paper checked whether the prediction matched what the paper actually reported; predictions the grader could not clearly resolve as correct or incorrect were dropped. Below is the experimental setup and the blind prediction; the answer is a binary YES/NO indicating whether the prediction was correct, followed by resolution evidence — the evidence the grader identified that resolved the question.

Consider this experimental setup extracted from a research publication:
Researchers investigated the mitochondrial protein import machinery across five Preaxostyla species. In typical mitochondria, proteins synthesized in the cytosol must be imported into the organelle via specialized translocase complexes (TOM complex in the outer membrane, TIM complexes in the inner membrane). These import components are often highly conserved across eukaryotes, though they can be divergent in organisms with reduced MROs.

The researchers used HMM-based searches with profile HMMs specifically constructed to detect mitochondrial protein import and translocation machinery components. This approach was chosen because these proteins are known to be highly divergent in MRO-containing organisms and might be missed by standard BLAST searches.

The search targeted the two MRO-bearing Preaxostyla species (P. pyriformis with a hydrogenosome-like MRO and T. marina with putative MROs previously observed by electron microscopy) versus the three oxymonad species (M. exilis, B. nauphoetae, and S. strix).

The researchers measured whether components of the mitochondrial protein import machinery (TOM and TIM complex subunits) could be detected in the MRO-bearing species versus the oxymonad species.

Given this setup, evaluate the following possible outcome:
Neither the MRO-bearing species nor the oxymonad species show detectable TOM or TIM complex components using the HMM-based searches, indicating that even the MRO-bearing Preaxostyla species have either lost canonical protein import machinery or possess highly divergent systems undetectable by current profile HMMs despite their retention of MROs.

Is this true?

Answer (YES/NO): NO